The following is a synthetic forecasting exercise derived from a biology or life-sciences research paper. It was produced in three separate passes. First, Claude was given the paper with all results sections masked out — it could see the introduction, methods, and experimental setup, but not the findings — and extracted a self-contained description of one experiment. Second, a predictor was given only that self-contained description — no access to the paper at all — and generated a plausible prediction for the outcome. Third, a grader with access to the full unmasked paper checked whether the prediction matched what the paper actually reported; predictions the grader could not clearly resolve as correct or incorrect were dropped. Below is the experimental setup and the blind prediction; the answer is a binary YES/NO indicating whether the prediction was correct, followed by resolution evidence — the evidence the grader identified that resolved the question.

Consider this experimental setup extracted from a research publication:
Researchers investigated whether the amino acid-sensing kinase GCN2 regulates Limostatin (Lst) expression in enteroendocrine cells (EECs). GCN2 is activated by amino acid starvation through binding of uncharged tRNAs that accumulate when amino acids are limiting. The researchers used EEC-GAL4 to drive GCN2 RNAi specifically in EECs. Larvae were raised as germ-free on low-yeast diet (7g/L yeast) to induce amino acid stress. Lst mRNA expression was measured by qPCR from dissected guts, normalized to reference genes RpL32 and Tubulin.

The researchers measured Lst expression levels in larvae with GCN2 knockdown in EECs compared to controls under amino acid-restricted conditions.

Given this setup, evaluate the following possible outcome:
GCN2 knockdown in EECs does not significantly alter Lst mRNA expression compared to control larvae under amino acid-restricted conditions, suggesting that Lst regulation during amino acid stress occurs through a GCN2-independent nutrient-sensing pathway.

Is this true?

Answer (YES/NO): YES